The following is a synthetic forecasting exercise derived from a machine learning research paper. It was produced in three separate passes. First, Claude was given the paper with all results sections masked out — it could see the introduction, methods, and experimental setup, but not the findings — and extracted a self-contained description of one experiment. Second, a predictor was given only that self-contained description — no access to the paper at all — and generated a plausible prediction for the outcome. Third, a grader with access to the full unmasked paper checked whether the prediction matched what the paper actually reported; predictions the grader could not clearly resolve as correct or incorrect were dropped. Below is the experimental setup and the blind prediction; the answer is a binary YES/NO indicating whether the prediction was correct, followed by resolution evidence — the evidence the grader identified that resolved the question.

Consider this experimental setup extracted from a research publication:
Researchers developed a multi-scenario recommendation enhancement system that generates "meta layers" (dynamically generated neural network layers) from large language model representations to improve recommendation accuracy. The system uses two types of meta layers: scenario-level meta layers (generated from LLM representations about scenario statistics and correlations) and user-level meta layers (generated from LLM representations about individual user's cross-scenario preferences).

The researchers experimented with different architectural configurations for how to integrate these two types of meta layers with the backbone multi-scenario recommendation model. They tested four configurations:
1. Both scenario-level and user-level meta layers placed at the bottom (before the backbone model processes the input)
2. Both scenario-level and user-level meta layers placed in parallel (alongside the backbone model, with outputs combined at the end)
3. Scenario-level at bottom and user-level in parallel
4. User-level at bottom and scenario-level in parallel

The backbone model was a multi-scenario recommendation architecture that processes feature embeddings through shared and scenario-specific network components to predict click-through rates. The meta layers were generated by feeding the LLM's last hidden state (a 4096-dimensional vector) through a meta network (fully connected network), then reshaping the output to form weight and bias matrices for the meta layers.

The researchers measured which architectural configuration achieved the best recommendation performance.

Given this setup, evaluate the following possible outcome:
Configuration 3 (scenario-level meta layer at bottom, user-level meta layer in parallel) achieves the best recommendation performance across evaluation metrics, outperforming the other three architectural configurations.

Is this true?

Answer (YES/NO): NO